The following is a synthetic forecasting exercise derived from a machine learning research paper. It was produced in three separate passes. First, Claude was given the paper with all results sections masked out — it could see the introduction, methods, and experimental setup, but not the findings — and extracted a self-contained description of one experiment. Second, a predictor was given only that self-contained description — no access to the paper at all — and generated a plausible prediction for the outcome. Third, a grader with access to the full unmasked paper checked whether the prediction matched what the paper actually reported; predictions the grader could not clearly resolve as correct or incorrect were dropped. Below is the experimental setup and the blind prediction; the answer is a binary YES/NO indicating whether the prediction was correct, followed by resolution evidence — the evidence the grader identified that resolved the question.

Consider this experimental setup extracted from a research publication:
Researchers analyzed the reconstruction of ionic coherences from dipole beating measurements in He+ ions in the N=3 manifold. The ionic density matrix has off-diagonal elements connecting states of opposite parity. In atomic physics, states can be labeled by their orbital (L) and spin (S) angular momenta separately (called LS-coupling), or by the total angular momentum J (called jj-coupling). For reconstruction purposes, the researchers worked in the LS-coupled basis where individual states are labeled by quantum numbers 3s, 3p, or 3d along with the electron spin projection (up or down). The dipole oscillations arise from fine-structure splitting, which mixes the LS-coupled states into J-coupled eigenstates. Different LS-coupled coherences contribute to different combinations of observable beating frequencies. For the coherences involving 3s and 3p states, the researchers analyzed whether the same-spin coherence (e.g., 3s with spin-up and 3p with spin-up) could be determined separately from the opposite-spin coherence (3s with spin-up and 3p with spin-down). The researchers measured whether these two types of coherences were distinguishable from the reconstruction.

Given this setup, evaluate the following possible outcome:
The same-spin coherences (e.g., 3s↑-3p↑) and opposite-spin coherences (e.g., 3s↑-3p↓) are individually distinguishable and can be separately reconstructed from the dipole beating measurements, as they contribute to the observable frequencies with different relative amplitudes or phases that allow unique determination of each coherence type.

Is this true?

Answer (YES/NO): YES